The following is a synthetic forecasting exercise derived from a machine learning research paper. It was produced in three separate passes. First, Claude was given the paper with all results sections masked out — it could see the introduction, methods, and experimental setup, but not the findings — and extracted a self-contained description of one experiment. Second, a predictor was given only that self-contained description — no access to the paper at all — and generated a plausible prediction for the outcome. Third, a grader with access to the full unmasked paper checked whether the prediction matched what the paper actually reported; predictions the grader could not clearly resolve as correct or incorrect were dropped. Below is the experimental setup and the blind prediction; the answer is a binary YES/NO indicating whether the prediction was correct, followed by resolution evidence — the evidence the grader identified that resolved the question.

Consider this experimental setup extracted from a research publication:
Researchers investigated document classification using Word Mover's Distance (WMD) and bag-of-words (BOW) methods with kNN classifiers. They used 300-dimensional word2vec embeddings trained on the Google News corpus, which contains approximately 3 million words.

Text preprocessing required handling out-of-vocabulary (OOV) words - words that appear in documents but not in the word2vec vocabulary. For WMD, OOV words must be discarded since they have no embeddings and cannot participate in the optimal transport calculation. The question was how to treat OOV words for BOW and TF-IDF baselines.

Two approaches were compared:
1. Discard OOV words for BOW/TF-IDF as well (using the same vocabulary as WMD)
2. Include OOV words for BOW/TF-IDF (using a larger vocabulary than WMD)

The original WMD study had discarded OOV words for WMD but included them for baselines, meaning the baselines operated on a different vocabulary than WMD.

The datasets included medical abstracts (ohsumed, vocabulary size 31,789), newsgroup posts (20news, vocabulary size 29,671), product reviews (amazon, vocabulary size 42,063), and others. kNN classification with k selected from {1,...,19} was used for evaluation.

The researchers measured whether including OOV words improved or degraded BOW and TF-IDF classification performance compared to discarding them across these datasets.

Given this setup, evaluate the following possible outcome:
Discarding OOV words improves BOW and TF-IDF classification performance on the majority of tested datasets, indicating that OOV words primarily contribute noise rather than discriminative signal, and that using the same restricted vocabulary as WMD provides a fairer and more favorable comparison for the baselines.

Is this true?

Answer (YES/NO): NO